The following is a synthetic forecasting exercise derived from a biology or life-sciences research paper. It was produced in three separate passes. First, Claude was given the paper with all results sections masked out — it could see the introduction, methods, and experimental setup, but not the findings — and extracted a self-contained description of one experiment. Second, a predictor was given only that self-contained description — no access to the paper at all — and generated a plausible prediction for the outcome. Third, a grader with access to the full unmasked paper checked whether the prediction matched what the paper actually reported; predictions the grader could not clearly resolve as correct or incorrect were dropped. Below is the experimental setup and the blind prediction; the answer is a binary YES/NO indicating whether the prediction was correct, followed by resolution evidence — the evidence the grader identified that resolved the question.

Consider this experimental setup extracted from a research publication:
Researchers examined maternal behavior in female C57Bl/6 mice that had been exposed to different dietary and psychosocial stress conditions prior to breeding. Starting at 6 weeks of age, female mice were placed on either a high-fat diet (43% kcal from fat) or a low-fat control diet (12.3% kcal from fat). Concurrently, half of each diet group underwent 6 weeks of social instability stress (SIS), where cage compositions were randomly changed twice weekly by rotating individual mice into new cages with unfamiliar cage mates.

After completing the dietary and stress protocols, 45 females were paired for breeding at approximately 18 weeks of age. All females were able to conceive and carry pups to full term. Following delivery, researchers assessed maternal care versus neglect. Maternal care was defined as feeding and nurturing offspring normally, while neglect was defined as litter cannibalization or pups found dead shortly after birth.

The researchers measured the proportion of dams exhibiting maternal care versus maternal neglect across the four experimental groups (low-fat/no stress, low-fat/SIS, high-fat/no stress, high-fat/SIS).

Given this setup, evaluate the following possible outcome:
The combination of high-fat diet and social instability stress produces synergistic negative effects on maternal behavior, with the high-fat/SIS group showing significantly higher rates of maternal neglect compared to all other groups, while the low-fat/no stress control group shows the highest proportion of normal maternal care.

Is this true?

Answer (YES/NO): NO